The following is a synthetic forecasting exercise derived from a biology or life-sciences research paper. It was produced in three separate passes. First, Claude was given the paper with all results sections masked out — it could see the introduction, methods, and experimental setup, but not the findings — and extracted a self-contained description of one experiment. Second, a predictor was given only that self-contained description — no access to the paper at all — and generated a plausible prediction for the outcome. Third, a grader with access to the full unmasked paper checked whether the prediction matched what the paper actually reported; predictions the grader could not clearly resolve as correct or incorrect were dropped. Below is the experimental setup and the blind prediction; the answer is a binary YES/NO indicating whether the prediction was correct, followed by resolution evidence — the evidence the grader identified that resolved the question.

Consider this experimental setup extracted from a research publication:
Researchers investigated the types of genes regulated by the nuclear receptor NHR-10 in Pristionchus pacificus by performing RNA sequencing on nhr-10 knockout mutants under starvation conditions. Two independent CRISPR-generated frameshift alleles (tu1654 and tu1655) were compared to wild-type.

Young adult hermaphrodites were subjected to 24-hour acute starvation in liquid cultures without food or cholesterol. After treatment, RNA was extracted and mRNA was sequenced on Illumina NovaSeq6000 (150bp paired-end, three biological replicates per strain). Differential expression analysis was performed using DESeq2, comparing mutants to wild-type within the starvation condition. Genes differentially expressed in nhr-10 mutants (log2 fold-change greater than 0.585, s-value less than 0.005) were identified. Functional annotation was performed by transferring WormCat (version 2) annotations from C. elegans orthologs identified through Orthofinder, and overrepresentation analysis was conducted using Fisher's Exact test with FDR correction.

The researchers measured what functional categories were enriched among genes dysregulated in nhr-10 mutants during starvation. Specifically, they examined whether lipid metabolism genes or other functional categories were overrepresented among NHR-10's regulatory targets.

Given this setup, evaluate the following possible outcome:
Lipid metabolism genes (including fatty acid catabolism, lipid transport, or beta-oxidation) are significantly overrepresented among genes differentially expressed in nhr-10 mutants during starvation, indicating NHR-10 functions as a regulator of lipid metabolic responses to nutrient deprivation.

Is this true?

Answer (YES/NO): NO